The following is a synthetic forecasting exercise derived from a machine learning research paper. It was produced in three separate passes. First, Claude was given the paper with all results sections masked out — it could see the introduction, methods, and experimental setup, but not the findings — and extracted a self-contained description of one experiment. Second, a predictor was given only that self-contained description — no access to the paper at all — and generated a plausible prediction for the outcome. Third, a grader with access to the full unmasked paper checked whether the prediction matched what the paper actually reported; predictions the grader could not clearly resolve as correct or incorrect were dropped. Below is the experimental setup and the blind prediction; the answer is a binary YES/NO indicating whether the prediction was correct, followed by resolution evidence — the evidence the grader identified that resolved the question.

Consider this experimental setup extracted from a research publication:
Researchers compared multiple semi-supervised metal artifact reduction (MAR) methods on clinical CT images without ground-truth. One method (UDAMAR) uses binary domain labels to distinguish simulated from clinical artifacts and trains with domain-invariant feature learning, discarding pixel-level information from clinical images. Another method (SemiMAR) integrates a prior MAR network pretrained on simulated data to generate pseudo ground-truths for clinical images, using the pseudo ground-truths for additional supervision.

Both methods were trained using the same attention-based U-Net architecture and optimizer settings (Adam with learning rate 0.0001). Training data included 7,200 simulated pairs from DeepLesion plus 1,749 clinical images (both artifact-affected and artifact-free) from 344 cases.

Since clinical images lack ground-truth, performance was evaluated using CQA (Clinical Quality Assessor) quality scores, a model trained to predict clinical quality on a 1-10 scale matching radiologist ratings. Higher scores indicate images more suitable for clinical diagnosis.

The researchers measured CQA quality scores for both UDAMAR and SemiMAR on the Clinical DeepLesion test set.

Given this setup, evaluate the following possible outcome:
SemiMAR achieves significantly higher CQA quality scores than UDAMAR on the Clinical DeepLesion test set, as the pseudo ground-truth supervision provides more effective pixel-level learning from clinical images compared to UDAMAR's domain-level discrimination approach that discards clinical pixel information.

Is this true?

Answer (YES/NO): NO